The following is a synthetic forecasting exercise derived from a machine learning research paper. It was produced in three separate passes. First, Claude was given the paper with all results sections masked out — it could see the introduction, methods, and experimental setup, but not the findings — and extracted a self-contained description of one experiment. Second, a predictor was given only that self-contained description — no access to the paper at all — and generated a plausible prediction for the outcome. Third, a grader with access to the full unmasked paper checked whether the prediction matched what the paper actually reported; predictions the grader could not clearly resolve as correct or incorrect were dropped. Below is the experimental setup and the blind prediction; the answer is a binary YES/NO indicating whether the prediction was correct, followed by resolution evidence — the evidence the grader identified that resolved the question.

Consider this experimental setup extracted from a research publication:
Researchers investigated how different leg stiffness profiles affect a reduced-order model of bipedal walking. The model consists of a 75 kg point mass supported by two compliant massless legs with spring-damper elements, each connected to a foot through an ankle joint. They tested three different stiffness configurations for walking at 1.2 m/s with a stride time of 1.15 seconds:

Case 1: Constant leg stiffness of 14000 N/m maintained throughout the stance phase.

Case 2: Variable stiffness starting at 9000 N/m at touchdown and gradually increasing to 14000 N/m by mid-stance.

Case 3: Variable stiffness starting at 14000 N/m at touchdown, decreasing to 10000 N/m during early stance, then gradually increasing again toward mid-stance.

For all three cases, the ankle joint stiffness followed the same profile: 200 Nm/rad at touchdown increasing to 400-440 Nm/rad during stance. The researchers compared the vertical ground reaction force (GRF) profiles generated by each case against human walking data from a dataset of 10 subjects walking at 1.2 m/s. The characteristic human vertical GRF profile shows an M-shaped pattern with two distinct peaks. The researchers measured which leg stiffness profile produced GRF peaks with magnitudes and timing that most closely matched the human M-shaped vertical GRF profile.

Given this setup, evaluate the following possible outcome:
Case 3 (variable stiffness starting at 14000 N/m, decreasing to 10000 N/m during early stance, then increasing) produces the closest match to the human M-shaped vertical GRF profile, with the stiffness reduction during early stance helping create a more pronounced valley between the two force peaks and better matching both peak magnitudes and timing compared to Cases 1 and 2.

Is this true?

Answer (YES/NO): NO